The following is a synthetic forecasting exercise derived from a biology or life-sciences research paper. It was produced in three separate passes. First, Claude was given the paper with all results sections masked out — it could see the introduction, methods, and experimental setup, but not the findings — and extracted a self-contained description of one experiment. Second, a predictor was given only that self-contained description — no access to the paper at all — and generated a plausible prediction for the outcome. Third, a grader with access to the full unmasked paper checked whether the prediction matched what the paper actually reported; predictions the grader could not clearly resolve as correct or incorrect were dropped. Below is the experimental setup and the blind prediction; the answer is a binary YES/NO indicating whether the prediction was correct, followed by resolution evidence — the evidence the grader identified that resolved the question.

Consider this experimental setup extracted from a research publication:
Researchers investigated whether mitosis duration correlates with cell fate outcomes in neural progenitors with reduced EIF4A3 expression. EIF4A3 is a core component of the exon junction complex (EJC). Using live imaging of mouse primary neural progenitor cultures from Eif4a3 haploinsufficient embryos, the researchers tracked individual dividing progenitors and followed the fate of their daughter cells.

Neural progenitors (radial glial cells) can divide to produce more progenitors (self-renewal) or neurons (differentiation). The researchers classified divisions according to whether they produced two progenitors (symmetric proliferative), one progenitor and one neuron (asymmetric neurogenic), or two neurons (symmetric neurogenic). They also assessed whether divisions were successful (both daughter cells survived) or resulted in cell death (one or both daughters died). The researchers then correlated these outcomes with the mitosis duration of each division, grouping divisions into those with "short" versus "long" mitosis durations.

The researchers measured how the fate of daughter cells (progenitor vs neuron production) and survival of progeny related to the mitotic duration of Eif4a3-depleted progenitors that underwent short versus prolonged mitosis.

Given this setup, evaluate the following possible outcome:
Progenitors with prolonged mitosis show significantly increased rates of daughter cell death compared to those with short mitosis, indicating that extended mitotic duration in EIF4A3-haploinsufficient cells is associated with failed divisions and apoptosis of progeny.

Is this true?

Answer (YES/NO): YES